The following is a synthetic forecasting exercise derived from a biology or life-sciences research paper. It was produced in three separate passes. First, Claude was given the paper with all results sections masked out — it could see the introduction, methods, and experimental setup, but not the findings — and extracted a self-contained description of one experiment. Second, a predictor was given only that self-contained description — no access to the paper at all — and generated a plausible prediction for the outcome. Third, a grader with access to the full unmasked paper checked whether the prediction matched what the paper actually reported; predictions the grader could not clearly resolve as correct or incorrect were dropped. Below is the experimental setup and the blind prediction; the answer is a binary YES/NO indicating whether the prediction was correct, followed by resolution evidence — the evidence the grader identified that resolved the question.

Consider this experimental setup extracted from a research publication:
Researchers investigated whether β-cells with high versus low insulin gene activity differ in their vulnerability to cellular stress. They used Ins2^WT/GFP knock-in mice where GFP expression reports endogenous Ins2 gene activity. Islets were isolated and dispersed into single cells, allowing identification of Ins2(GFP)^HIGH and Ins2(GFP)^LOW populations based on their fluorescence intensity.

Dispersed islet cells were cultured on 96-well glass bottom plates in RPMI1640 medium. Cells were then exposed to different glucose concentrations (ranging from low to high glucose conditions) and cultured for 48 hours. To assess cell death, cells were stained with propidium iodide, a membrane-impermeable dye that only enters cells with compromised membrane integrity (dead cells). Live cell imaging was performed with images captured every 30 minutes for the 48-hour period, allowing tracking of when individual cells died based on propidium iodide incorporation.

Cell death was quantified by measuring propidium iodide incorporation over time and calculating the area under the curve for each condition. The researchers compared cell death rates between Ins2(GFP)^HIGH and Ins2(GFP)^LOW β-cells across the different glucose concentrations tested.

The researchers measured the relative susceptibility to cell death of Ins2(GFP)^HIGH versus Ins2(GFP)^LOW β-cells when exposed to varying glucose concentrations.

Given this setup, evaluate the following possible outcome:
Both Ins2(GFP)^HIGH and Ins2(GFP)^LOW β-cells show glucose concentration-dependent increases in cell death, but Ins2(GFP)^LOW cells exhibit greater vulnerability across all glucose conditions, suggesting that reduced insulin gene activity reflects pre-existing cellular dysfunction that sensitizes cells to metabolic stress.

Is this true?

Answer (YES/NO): NO